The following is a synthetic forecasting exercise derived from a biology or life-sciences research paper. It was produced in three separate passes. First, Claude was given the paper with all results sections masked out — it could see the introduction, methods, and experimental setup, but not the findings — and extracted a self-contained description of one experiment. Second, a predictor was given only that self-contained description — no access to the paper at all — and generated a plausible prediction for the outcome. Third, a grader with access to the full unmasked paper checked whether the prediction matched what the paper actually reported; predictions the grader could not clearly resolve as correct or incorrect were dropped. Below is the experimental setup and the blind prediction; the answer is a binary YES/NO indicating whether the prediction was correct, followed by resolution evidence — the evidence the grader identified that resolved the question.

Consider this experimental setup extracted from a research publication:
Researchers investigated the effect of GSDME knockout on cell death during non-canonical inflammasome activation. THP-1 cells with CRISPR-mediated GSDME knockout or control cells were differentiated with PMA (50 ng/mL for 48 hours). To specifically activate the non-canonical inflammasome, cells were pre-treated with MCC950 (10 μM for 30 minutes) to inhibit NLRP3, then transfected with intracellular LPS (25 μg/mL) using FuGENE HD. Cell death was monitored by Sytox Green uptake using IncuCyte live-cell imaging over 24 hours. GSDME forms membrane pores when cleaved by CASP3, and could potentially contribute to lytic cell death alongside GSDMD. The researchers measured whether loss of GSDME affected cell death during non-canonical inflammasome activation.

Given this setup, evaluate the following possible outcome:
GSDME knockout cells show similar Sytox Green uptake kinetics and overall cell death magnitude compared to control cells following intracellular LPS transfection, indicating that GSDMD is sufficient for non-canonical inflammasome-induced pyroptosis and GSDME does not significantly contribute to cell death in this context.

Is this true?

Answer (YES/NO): YES